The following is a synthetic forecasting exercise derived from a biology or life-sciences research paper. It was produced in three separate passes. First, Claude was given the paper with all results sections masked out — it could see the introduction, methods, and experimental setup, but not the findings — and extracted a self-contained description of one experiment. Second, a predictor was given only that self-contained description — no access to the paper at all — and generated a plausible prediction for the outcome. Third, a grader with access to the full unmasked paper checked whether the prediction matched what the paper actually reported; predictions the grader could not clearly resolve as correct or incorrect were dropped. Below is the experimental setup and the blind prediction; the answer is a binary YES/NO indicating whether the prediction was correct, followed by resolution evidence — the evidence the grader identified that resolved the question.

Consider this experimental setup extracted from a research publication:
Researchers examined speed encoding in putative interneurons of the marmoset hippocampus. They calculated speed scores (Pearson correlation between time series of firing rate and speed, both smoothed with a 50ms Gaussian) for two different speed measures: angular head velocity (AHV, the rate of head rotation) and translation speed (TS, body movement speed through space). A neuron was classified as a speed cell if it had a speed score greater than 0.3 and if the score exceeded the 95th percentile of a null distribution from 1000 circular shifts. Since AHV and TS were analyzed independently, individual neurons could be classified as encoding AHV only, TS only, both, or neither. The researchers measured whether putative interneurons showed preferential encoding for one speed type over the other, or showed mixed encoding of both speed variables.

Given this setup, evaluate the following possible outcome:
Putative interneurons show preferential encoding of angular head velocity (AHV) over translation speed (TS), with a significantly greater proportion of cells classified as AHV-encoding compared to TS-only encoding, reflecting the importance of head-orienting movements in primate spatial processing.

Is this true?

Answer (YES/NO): YES